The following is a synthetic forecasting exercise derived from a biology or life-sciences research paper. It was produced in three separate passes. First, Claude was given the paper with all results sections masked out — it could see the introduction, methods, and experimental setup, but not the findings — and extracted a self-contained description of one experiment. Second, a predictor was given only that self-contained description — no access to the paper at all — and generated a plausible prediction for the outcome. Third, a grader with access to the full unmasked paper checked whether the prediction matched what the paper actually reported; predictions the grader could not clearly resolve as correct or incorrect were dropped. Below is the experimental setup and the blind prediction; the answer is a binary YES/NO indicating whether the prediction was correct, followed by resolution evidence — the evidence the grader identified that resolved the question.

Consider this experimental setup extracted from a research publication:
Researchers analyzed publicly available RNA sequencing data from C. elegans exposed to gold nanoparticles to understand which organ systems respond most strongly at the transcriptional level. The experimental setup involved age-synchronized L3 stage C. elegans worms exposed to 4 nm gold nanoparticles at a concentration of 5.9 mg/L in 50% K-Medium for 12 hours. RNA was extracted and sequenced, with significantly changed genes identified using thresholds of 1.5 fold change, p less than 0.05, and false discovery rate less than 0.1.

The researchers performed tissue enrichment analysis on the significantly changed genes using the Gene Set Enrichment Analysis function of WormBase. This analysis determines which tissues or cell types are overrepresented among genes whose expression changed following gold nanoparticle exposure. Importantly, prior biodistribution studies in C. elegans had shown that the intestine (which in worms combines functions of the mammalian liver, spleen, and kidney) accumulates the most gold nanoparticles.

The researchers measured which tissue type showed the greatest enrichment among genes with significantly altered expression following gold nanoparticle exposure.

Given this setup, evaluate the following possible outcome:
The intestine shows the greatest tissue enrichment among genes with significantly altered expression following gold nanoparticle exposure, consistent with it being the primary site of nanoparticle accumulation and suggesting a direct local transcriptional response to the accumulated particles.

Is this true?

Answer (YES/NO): NO